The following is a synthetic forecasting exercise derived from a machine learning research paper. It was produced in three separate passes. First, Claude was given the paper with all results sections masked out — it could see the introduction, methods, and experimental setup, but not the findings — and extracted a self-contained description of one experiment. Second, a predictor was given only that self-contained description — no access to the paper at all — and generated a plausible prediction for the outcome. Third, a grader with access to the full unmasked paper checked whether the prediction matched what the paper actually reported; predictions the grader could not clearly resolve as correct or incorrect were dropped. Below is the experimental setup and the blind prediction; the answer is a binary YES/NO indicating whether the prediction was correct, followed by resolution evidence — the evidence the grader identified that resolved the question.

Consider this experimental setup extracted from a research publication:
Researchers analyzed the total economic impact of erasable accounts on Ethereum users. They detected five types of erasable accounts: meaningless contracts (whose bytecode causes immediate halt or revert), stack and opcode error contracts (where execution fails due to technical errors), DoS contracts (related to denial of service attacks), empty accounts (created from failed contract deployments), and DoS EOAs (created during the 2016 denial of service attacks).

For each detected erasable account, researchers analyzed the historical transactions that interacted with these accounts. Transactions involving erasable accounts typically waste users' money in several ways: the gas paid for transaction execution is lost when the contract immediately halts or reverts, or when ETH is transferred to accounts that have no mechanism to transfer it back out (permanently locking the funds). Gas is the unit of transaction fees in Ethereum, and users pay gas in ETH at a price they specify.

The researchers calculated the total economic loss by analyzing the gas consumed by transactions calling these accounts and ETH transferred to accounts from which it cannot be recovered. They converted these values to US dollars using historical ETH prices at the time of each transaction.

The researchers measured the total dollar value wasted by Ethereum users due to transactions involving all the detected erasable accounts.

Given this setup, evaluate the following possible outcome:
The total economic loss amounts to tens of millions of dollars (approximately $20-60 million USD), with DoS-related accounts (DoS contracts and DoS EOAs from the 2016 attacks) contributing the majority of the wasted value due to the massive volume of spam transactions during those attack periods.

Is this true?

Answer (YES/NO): NO